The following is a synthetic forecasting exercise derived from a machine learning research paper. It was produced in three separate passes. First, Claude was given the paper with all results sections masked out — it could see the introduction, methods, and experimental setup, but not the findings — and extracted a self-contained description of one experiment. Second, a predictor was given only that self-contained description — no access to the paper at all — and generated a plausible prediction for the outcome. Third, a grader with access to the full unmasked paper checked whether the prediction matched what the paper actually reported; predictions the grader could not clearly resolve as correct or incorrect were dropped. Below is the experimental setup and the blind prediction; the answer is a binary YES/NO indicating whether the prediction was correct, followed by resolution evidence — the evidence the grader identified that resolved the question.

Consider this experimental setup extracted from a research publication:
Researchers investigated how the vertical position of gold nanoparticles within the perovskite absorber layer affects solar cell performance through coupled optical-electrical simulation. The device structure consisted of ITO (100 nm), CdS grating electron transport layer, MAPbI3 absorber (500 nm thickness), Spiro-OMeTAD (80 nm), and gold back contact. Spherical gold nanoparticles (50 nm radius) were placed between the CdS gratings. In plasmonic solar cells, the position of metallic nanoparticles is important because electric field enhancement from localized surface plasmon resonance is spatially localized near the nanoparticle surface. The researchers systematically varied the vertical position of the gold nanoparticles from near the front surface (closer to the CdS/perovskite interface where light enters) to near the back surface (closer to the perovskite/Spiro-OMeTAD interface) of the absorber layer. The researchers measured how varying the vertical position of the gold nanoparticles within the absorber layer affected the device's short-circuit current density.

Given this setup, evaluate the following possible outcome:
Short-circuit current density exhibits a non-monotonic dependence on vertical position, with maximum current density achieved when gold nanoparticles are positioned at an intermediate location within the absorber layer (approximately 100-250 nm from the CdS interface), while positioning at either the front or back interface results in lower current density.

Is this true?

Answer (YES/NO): NO